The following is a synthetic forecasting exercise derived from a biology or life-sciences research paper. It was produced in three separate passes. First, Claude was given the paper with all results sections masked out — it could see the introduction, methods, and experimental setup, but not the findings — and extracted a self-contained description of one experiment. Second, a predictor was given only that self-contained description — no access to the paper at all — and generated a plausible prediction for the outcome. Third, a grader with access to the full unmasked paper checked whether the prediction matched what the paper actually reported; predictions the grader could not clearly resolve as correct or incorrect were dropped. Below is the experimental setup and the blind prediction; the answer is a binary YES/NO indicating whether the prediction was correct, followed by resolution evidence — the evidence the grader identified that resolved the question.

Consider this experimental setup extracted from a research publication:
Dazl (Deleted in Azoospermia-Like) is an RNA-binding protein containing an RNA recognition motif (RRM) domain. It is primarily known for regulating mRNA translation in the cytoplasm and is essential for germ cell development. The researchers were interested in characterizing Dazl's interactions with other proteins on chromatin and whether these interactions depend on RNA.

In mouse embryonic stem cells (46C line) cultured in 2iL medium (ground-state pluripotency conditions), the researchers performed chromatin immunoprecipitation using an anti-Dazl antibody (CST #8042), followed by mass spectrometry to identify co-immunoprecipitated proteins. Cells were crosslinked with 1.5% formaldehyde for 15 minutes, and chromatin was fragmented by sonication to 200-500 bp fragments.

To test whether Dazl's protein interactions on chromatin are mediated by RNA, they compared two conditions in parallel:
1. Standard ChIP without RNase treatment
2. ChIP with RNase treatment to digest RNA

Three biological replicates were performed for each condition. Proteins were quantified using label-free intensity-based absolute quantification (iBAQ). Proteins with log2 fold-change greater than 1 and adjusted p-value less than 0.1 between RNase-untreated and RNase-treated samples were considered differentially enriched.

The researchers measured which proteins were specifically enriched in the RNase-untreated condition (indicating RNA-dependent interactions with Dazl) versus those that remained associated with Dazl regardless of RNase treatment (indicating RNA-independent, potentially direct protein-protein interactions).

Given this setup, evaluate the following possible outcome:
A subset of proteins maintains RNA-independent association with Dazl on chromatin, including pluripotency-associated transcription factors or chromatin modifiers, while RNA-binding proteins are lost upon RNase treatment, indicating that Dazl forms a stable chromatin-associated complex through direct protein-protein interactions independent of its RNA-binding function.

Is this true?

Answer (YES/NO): NO